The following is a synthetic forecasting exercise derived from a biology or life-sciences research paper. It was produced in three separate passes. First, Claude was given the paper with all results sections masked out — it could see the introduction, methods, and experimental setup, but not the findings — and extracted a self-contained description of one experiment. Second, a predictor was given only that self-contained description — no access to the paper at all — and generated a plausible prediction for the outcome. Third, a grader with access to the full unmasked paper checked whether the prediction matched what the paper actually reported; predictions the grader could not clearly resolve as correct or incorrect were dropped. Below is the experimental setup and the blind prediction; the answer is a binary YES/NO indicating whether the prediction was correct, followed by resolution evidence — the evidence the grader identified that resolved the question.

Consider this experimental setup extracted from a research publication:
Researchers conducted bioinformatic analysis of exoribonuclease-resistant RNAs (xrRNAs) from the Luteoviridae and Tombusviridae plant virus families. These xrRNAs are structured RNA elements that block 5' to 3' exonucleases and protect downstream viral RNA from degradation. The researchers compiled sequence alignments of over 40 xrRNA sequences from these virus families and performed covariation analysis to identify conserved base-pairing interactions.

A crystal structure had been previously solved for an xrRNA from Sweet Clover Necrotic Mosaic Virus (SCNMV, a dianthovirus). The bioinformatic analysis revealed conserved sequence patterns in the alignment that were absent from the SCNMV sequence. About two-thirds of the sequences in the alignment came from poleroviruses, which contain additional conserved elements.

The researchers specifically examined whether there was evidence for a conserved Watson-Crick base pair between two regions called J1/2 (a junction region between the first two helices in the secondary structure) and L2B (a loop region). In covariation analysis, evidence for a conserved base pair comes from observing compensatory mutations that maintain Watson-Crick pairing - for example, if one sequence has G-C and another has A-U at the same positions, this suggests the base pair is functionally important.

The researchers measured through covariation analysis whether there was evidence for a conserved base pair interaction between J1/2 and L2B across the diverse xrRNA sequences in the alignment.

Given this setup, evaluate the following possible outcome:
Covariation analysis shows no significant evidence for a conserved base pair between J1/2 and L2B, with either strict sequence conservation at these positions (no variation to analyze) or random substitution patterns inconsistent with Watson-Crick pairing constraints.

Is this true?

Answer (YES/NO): YES